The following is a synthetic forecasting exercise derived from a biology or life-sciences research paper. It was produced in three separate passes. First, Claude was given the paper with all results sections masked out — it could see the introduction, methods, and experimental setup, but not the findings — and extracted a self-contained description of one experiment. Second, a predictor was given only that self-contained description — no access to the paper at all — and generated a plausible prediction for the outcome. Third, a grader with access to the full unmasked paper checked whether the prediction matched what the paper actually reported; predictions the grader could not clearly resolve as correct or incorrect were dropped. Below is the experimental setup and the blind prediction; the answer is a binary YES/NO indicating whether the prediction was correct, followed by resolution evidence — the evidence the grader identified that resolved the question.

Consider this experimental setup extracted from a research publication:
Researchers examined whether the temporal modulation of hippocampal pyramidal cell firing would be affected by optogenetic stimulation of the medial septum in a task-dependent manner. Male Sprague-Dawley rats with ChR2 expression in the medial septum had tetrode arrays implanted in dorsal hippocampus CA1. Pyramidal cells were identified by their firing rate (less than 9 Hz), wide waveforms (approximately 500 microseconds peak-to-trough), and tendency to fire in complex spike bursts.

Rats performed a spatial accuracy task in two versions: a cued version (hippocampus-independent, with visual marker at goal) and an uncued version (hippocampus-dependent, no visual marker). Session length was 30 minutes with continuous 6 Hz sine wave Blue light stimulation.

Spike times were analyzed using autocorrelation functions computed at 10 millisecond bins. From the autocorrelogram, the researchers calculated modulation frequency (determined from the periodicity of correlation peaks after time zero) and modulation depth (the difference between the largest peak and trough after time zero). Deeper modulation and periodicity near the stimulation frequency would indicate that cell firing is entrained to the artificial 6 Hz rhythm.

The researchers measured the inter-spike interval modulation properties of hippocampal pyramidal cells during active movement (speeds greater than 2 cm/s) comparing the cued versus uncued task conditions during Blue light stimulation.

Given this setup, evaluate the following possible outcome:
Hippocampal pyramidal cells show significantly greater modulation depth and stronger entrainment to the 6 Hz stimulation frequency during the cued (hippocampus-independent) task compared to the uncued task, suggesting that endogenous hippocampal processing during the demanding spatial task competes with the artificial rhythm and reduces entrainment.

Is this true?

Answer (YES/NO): NO